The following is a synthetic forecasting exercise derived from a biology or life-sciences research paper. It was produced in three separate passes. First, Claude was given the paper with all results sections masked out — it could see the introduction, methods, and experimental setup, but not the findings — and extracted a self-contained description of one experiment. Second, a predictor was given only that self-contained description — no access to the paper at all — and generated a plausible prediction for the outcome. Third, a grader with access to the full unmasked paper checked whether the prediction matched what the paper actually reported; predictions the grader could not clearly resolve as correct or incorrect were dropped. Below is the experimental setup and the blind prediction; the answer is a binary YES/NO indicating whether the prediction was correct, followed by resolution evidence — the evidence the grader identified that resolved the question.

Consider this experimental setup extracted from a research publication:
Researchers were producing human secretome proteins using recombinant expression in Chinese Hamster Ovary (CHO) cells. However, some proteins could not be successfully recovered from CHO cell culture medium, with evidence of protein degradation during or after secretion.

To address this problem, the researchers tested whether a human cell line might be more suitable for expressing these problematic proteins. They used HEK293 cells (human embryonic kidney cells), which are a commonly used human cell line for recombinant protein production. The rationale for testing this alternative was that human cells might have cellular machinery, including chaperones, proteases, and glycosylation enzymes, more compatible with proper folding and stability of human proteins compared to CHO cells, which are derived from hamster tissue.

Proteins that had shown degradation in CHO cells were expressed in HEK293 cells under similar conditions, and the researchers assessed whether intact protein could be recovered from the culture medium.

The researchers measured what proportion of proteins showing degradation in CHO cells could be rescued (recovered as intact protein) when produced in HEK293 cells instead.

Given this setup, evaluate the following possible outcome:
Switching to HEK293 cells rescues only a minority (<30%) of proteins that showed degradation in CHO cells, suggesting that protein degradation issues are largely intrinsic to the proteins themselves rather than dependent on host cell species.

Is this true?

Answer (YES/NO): NO